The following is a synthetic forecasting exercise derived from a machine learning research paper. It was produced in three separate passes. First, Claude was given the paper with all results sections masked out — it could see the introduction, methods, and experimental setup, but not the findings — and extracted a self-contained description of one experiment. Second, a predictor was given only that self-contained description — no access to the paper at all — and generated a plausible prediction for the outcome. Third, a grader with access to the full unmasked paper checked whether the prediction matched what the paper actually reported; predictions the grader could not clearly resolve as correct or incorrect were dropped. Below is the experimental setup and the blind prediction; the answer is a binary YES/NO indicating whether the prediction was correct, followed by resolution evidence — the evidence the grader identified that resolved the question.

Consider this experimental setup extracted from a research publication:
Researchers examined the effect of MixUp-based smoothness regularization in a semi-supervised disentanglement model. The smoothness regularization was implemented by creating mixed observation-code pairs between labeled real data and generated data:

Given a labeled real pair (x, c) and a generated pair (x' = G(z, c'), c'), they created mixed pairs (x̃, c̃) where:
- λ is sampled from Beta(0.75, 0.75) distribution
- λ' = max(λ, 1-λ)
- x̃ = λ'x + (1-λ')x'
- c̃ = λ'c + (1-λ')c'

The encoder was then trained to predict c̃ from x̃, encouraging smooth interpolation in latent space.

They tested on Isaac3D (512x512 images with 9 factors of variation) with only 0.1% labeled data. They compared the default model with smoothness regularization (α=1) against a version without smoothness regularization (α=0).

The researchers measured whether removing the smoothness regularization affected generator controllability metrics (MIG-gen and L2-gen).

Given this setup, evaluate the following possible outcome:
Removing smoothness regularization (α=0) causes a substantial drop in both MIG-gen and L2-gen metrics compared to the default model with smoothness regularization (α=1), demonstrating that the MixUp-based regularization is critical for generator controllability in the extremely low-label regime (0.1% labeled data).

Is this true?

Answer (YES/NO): YES